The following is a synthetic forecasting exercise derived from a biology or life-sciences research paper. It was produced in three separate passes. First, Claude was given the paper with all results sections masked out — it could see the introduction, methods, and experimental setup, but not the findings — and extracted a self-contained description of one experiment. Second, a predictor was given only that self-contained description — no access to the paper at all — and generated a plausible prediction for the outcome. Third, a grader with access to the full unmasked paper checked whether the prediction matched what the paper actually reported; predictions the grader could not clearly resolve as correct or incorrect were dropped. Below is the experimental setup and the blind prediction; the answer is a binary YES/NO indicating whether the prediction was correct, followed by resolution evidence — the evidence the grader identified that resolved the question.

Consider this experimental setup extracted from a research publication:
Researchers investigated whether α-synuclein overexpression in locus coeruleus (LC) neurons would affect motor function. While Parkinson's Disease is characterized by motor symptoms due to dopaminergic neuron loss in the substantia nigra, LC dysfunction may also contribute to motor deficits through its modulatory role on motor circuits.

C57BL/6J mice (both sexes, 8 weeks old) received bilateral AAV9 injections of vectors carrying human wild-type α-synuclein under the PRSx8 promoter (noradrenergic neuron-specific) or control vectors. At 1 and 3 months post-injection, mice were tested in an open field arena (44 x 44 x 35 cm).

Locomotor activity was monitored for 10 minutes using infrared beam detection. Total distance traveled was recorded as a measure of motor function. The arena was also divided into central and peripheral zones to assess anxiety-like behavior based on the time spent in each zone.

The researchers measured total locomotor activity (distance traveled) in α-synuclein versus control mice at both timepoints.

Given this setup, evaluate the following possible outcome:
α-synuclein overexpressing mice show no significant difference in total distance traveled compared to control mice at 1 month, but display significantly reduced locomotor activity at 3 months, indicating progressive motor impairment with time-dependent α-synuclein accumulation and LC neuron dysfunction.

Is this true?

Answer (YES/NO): NO